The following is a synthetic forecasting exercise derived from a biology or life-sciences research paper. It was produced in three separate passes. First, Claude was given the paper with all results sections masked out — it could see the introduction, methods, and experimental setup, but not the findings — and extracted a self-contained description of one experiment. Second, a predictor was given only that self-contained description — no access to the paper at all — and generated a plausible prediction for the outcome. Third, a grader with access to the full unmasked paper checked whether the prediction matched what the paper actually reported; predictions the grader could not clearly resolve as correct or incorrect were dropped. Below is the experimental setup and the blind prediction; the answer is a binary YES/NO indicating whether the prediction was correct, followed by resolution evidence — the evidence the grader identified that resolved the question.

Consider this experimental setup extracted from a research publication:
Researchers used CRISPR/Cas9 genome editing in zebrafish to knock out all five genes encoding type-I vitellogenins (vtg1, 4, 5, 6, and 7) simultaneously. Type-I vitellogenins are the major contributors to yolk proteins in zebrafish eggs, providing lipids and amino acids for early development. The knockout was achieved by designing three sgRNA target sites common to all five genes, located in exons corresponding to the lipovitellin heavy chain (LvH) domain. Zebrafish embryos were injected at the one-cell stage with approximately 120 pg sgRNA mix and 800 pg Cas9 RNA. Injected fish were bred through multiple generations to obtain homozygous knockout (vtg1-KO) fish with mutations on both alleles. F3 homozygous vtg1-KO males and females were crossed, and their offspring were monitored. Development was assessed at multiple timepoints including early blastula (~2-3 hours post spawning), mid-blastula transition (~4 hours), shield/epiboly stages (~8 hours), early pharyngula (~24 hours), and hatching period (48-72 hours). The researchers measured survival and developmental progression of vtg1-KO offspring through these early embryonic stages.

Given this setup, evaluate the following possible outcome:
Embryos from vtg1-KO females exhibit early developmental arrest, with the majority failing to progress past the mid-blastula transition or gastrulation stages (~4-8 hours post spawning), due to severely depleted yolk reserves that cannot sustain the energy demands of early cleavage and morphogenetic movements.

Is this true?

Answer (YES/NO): NO